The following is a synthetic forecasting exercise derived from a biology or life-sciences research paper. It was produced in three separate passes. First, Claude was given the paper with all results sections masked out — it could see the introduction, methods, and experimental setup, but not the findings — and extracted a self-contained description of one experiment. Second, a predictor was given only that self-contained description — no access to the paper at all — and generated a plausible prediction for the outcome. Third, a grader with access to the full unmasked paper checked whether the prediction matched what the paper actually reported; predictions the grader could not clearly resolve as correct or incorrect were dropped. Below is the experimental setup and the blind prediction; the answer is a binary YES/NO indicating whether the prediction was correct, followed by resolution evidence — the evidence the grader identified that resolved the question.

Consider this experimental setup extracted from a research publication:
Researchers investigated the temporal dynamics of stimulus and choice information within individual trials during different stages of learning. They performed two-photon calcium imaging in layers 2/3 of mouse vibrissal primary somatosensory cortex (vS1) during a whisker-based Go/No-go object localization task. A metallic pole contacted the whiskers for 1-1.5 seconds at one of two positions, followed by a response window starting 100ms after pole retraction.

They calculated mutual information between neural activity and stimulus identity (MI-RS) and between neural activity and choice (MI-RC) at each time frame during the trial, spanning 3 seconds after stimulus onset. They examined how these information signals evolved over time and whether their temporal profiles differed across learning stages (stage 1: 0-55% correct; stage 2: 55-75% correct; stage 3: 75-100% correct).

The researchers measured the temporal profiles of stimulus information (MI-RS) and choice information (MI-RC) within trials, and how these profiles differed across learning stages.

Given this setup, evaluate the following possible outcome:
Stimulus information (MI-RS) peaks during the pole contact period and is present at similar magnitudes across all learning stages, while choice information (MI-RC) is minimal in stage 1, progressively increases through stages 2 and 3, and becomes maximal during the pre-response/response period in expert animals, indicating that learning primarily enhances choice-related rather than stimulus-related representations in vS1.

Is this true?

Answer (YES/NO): NO